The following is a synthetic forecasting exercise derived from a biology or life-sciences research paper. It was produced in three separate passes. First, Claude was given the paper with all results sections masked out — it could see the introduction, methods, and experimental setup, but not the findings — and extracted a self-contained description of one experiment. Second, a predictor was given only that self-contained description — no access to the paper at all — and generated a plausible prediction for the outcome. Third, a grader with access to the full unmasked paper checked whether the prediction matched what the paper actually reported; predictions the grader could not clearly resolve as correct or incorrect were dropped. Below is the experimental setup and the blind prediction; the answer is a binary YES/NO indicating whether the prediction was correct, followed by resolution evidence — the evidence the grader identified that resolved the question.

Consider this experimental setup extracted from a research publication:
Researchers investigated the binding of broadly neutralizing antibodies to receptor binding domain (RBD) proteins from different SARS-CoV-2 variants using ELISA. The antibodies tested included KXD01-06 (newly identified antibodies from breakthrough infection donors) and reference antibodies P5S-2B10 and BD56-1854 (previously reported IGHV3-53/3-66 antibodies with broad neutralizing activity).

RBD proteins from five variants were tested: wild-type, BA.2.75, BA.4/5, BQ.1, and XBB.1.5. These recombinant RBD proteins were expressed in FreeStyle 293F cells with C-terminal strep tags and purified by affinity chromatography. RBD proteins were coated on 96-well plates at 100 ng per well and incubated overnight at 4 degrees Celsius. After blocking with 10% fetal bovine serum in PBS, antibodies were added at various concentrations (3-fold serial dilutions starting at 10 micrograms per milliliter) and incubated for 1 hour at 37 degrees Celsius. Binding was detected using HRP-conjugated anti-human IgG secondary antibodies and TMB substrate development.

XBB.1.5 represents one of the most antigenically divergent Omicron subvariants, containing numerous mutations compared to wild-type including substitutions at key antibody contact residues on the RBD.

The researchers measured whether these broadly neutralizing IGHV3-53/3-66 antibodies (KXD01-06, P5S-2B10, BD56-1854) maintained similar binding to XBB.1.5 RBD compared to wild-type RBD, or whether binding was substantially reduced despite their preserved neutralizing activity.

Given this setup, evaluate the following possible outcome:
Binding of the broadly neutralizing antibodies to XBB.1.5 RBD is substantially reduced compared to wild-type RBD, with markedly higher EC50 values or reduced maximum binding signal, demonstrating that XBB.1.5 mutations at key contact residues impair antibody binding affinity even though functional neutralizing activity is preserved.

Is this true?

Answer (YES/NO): NO